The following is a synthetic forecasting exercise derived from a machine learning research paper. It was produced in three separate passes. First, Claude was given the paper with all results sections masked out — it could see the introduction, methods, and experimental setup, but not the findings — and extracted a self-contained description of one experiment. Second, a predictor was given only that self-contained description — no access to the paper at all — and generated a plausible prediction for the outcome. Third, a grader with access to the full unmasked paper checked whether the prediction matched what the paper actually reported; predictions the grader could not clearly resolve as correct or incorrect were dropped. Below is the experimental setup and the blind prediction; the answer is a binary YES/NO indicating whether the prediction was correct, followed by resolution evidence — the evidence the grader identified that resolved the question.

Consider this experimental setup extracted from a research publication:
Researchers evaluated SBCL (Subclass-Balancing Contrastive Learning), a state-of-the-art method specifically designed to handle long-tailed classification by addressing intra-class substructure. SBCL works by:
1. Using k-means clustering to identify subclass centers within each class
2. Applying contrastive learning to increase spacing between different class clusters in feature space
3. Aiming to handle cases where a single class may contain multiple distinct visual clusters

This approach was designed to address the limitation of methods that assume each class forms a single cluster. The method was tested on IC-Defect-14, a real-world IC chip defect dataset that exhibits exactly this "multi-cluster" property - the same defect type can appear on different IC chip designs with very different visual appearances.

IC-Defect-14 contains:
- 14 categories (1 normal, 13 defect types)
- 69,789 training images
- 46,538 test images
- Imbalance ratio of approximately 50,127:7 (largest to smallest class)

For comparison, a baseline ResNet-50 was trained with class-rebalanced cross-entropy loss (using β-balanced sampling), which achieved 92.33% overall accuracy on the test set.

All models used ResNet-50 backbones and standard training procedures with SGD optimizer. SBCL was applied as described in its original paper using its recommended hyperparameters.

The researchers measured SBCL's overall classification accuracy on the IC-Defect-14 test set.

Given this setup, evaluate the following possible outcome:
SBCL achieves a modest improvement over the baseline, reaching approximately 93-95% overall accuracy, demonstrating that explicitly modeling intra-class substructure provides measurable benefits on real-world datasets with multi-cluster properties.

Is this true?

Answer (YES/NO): NO